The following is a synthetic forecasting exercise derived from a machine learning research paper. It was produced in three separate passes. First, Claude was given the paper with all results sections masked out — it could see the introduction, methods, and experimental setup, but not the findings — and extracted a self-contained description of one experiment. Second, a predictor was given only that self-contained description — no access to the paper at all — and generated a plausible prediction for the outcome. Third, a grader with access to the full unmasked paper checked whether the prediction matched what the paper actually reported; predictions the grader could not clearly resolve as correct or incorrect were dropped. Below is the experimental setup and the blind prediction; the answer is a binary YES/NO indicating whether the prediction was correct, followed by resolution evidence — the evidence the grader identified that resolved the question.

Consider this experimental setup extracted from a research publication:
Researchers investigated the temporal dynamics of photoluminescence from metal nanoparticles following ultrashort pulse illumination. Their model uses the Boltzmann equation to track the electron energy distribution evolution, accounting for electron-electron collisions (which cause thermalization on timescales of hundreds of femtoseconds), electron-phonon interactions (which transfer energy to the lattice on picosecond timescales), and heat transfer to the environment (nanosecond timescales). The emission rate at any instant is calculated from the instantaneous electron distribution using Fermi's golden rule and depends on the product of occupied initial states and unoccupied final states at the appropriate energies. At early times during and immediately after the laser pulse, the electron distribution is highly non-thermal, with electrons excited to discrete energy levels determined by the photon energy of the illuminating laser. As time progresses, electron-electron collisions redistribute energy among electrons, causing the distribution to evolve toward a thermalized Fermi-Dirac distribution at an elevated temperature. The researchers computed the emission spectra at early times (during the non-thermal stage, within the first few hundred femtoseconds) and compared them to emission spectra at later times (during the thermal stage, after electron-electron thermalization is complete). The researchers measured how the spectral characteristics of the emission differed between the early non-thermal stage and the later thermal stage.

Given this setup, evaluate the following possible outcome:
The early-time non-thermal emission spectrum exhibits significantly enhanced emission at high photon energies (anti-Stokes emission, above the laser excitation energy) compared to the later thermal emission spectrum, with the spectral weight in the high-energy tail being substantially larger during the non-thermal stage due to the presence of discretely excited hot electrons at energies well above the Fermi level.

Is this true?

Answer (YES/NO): YES